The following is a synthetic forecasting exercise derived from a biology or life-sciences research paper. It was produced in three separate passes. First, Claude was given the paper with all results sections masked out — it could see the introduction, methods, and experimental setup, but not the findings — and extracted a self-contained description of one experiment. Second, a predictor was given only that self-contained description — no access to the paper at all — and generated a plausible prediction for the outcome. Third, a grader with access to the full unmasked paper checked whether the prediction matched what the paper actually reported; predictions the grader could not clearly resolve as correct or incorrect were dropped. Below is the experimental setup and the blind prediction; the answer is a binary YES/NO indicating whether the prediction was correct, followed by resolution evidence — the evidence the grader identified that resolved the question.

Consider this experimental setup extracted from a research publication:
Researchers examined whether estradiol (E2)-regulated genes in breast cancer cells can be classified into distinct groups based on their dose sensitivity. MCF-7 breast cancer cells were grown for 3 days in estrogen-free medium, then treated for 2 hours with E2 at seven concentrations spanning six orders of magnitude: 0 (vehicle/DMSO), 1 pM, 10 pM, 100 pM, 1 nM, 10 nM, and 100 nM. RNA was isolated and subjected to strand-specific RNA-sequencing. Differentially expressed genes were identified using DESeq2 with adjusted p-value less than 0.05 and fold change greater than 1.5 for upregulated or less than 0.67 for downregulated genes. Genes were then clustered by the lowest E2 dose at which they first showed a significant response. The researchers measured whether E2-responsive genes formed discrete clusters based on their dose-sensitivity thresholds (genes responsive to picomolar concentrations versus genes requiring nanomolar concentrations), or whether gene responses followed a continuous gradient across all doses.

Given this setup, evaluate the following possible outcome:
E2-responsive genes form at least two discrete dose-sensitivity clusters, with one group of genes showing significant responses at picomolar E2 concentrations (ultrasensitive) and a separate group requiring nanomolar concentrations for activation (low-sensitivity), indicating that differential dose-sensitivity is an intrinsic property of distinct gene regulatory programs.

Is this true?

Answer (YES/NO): YES